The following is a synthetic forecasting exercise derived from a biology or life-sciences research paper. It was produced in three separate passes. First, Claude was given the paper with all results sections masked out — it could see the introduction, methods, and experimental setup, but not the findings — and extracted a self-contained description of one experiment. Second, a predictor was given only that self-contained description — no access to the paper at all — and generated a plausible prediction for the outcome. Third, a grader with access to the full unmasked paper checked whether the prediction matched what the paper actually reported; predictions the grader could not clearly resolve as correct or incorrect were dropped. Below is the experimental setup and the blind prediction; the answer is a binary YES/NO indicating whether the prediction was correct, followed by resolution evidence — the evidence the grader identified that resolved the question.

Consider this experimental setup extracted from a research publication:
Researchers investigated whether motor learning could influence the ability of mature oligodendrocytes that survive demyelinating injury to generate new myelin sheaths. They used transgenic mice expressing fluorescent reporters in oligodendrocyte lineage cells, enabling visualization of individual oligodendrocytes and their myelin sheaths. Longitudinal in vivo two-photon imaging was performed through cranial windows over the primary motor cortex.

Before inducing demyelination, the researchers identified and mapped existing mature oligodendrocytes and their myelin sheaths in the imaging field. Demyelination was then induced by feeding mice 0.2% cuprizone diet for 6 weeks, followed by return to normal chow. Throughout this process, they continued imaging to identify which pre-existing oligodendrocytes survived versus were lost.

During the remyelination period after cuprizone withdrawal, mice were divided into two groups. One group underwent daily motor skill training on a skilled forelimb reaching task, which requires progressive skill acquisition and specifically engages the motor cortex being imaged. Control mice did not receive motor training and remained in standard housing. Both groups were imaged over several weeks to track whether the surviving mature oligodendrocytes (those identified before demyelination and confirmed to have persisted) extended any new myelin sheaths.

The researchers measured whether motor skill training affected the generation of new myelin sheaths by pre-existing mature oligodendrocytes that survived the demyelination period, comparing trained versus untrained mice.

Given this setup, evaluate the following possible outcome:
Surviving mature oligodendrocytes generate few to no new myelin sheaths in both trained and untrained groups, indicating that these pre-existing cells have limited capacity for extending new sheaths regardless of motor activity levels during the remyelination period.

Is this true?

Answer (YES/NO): NO